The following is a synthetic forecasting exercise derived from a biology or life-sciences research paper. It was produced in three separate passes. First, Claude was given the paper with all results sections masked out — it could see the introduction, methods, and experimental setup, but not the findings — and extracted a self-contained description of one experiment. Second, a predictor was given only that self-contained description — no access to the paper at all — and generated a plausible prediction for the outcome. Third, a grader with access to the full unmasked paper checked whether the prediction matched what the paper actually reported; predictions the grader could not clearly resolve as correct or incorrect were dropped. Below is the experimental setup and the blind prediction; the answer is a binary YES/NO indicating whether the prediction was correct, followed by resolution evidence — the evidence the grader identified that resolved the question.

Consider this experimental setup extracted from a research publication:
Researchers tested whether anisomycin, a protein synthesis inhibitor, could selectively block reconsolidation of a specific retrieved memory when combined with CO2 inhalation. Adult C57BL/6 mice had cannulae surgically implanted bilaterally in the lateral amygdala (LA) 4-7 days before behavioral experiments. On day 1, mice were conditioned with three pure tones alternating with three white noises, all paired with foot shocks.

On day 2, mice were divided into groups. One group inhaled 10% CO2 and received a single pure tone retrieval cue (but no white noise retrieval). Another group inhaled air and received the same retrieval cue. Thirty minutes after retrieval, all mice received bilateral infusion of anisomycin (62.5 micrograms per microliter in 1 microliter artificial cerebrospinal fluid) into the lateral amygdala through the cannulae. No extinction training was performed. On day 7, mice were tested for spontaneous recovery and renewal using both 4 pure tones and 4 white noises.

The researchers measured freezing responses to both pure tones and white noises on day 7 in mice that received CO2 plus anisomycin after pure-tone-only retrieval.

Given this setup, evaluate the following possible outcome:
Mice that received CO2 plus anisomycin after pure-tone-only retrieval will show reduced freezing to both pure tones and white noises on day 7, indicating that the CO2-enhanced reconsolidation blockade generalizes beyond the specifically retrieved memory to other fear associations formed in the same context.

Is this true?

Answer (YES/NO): NO